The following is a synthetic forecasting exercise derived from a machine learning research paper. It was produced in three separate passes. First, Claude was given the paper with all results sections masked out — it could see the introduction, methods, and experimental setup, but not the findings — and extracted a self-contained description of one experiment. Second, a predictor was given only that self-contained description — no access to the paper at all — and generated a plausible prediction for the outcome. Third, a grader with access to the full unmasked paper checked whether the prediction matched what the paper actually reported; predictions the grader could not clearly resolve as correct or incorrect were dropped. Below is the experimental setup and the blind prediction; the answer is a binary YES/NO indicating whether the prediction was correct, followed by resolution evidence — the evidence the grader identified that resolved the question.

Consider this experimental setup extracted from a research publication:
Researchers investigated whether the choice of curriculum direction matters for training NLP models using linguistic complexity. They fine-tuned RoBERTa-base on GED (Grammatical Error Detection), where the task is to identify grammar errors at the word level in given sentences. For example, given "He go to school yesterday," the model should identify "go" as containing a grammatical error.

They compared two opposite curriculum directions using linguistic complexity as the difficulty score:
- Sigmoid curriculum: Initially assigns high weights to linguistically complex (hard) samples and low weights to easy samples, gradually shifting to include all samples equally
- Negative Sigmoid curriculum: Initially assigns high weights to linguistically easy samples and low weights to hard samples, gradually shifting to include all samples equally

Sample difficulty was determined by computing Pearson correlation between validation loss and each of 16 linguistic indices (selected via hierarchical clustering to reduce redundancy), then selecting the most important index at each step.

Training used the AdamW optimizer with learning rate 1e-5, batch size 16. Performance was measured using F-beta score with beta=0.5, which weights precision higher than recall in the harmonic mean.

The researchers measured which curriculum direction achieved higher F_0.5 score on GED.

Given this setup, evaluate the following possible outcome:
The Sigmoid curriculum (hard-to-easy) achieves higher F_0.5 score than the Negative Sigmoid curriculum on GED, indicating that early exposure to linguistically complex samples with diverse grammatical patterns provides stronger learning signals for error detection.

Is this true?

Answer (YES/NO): YES